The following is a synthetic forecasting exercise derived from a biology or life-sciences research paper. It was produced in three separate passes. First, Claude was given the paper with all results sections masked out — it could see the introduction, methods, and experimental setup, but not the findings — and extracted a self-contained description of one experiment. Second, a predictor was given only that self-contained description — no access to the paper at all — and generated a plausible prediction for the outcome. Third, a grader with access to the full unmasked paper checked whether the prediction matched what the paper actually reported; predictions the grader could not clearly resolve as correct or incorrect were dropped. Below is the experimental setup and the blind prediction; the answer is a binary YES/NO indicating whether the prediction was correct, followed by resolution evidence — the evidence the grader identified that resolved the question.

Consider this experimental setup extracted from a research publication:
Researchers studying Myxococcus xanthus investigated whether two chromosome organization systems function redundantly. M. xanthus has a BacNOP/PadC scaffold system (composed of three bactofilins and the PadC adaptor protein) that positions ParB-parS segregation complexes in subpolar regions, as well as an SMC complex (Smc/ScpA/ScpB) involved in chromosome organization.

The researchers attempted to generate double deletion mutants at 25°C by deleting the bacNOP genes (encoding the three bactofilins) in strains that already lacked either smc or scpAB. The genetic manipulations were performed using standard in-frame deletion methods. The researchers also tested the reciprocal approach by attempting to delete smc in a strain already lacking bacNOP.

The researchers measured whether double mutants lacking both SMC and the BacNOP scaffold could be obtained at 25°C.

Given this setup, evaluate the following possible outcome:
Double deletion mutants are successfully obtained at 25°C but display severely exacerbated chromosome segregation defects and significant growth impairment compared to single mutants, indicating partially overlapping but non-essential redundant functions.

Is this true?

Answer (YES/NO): NO